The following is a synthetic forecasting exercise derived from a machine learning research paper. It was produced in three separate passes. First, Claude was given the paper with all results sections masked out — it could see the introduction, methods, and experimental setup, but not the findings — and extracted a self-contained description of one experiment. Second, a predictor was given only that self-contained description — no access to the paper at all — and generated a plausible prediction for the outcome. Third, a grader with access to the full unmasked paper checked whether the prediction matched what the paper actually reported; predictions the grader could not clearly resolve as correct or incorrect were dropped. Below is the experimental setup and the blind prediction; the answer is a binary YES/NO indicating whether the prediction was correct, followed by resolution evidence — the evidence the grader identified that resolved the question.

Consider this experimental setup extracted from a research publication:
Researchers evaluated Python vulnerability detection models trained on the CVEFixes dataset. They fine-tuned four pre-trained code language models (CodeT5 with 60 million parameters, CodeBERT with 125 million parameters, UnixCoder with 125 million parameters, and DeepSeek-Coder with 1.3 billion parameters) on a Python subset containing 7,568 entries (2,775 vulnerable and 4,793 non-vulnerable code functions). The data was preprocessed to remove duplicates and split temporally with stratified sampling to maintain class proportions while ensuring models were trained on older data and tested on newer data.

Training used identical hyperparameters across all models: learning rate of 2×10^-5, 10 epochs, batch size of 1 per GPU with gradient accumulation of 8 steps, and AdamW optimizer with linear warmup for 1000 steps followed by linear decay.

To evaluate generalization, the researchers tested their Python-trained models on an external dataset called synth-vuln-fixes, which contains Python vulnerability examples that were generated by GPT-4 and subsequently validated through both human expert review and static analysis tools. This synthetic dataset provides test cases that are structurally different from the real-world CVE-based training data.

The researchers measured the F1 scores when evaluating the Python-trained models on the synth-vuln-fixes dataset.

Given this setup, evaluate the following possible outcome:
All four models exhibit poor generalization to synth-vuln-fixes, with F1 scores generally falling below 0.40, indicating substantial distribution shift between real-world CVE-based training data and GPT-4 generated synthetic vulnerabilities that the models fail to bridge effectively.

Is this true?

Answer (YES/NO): NO